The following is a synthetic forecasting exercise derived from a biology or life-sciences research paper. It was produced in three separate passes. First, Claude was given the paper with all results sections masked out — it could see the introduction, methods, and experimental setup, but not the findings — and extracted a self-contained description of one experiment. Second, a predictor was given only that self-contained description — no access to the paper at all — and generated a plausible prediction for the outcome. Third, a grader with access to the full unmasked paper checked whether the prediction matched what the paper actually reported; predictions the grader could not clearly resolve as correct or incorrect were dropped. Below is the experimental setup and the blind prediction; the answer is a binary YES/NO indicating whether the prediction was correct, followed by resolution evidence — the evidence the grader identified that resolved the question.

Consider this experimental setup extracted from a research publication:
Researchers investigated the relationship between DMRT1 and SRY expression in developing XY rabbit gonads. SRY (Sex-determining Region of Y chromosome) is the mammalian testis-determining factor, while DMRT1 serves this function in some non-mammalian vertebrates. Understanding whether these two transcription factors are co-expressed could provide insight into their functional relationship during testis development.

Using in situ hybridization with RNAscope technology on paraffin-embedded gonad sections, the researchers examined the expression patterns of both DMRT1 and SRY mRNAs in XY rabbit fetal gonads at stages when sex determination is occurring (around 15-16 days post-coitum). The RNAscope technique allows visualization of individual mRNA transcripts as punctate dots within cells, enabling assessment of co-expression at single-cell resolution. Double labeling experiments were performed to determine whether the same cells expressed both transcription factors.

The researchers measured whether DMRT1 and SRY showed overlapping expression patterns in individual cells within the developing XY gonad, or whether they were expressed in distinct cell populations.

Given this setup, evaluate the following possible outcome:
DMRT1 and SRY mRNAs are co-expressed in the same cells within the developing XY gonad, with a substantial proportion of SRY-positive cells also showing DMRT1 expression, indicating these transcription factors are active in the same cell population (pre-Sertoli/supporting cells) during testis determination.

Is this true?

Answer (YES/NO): YES